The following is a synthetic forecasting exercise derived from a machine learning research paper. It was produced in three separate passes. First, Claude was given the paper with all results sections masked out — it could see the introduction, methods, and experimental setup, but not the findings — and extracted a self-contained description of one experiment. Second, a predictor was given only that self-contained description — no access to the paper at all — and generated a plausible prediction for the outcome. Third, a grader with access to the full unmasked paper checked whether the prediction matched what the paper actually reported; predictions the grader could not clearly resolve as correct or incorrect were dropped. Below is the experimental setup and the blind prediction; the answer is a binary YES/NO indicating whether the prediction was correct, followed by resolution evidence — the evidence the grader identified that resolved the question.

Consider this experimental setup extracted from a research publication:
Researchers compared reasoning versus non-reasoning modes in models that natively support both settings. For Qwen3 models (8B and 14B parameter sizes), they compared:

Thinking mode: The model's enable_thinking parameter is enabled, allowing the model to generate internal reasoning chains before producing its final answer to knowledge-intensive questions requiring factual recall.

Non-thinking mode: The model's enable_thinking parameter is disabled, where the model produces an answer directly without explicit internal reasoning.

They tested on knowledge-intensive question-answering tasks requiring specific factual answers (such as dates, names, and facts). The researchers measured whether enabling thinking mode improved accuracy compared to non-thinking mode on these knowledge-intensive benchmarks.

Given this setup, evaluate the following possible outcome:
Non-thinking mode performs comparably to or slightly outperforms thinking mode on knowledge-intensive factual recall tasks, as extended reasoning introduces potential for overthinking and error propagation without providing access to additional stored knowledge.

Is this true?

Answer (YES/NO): NO